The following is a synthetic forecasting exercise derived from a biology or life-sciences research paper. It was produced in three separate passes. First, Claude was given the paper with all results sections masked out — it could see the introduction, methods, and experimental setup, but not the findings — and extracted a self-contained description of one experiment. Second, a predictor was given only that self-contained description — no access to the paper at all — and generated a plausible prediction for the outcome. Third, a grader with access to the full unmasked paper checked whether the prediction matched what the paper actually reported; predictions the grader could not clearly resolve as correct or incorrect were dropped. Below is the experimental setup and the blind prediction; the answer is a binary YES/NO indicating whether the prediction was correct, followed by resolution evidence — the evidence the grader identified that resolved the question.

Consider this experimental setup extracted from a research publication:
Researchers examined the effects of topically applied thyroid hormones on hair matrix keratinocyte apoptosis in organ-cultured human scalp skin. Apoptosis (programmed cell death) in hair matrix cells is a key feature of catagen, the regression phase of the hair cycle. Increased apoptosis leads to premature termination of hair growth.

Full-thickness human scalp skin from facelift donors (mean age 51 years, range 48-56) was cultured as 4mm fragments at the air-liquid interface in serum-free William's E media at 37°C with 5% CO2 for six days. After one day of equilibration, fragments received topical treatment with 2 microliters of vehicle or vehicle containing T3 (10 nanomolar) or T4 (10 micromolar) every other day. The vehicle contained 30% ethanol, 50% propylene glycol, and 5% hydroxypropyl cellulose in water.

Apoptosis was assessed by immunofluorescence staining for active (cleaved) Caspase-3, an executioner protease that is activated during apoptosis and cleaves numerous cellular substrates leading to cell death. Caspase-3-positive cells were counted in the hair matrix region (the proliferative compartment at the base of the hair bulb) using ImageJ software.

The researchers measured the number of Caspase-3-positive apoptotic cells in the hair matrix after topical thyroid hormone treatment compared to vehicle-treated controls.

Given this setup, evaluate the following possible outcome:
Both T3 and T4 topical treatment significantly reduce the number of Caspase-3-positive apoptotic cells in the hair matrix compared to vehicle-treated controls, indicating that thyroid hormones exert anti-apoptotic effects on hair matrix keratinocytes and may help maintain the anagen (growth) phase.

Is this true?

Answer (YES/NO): NO